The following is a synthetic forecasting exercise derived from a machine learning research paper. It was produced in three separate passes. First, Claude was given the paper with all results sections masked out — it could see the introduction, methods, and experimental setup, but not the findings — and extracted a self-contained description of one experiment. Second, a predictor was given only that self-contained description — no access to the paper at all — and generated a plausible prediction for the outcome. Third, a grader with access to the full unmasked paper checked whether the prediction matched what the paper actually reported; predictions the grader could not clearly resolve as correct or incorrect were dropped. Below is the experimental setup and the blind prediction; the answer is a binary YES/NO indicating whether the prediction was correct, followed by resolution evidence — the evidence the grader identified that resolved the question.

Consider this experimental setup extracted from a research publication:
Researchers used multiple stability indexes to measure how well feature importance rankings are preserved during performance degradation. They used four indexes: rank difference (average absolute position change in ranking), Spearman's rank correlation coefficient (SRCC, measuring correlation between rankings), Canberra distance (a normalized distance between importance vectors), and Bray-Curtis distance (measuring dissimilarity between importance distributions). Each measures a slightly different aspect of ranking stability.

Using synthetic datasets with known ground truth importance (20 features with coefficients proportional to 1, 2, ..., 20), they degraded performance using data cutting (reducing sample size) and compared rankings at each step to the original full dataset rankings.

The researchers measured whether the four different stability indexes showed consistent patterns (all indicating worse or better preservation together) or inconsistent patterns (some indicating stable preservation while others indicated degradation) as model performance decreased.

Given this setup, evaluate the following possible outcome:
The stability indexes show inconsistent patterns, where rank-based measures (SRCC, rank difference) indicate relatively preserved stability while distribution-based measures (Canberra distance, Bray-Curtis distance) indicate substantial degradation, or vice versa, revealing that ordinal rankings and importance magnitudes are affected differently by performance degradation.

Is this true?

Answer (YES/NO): NO